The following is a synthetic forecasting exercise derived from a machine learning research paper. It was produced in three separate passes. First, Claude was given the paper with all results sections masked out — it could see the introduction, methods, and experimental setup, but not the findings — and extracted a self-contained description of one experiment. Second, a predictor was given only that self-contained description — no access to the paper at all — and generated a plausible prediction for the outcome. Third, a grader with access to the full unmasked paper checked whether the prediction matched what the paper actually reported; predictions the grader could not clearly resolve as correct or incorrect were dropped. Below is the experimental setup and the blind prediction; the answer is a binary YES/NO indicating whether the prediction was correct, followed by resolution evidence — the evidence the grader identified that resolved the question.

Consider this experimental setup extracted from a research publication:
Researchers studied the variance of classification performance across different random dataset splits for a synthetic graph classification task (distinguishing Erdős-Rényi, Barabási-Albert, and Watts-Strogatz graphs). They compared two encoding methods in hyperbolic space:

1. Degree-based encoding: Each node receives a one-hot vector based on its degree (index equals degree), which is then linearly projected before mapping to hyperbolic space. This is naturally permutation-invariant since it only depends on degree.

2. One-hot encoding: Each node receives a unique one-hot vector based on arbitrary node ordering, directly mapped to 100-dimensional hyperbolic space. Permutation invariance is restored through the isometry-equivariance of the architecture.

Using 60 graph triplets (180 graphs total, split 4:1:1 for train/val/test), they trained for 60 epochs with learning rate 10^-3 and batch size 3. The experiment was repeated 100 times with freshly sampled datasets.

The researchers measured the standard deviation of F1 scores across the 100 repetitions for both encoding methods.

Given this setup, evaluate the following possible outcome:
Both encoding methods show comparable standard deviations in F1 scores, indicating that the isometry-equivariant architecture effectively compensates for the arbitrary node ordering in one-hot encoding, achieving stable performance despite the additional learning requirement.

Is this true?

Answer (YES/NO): YES